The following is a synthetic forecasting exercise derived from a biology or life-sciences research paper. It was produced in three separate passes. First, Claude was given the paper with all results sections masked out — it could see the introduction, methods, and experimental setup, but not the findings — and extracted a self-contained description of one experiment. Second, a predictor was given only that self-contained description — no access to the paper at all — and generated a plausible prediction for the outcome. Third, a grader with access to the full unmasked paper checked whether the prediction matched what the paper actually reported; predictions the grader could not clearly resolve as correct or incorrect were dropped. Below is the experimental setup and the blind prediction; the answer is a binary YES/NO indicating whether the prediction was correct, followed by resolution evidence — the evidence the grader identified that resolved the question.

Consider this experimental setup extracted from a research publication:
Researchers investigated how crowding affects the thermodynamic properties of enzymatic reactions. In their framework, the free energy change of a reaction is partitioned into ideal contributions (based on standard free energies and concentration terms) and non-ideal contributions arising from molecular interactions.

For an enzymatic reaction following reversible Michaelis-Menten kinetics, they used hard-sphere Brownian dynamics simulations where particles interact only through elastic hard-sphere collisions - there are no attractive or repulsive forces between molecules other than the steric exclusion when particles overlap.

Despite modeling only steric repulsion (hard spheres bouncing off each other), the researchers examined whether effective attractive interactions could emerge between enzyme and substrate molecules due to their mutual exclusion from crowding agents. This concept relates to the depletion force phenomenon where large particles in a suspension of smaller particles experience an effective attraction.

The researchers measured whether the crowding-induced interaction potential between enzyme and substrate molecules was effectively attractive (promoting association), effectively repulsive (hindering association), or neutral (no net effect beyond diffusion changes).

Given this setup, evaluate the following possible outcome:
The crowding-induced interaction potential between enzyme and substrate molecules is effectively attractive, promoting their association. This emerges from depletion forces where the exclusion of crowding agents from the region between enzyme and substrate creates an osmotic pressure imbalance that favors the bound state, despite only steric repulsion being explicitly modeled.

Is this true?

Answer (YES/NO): YES